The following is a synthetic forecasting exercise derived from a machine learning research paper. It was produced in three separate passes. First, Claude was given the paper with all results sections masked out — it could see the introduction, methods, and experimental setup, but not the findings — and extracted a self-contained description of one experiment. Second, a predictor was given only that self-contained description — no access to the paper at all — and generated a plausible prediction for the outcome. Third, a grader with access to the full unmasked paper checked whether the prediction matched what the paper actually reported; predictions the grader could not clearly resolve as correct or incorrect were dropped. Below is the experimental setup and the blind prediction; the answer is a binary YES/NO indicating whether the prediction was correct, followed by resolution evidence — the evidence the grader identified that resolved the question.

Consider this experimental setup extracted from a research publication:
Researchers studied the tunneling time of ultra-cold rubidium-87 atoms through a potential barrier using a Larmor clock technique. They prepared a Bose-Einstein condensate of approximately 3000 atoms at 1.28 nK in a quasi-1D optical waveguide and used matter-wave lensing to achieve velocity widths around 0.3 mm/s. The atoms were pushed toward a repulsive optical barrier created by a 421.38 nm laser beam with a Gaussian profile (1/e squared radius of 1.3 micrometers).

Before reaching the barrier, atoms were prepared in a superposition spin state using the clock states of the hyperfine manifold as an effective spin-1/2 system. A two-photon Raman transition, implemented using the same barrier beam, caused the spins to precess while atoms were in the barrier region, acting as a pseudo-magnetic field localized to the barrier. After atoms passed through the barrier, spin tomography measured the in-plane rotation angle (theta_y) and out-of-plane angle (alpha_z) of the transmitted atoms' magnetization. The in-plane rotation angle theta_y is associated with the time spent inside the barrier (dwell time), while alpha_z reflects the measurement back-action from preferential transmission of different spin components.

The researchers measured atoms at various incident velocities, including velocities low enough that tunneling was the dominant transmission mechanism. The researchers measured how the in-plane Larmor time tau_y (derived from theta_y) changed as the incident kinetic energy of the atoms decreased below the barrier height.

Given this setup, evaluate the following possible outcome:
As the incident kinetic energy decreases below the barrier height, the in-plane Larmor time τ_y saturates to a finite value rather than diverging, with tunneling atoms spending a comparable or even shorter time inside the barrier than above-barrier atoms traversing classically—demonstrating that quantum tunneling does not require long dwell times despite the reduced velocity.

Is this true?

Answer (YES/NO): NO